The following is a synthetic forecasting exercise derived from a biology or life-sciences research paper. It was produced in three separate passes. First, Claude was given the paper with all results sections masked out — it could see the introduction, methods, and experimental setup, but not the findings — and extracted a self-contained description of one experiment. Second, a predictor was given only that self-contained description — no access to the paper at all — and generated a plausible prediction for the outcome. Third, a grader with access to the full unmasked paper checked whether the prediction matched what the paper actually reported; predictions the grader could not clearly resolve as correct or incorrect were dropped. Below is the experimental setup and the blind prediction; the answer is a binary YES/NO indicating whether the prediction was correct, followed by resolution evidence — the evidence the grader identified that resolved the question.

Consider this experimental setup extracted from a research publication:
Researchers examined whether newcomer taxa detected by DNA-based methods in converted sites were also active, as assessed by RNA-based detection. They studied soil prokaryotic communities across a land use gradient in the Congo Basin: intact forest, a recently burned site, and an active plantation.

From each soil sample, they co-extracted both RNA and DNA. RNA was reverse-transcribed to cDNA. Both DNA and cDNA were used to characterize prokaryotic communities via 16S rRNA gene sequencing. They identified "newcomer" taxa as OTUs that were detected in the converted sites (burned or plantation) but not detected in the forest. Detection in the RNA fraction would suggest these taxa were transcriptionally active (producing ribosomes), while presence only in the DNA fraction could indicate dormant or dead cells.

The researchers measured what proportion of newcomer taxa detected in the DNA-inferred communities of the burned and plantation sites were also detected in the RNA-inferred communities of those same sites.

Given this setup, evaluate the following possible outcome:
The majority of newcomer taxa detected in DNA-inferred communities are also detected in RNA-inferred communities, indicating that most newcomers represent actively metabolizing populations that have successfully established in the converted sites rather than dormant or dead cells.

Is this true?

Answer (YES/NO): NO